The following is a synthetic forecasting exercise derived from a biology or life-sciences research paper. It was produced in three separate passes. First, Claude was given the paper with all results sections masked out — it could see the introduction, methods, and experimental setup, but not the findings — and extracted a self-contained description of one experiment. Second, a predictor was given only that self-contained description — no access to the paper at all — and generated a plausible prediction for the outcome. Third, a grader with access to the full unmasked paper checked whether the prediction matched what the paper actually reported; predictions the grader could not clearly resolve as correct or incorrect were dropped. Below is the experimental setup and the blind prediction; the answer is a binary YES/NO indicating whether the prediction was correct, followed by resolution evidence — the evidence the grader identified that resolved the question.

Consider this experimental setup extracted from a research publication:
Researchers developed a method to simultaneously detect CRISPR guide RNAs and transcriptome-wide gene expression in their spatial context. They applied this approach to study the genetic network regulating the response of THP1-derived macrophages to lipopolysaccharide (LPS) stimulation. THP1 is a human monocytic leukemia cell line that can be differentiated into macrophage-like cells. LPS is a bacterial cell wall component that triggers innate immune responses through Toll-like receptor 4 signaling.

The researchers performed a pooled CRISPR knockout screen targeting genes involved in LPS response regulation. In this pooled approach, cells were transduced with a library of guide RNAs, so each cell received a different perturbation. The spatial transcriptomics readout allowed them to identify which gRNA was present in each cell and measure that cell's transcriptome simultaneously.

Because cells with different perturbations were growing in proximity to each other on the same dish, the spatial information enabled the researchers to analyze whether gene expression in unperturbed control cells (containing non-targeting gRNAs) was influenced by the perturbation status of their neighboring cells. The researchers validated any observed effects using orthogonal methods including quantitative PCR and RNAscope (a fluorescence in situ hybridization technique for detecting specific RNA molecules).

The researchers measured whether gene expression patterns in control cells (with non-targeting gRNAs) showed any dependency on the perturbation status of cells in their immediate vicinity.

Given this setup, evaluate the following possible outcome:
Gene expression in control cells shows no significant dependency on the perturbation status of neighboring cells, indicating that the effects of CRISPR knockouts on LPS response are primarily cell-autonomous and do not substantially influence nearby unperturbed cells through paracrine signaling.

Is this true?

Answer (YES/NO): NO